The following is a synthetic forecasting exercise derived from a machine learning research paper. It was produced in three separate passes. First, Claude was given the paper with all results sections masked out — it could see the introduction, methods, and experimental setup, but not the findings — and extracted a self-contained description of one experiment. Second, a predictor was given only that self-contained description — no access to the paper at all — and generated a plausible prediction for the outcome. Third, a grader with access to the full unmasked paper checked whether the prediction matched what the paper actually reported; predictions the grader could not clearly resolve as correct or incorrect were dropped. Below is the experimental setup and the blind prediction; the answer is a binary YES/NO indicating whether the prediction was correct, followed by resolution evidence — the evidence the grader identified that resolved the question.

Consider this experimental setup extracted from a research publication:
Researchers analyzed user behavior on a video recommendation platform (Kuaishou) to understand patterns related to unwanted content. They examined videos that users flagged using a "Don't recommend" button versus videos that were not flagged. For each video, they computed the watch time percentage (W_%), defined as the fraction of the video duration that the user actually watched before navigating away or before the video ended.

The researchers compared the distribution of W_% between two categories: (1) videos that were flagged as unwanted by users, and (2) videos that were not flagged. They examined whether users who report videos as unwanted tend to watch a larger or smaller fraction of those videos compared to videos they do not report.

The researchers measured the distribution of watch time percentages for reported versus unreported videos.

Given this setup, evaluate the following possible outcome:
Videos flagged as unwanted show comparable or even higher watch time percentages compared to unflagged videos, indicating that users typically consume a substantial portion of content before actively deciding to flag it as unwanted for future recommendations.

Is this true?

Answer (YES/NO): NO